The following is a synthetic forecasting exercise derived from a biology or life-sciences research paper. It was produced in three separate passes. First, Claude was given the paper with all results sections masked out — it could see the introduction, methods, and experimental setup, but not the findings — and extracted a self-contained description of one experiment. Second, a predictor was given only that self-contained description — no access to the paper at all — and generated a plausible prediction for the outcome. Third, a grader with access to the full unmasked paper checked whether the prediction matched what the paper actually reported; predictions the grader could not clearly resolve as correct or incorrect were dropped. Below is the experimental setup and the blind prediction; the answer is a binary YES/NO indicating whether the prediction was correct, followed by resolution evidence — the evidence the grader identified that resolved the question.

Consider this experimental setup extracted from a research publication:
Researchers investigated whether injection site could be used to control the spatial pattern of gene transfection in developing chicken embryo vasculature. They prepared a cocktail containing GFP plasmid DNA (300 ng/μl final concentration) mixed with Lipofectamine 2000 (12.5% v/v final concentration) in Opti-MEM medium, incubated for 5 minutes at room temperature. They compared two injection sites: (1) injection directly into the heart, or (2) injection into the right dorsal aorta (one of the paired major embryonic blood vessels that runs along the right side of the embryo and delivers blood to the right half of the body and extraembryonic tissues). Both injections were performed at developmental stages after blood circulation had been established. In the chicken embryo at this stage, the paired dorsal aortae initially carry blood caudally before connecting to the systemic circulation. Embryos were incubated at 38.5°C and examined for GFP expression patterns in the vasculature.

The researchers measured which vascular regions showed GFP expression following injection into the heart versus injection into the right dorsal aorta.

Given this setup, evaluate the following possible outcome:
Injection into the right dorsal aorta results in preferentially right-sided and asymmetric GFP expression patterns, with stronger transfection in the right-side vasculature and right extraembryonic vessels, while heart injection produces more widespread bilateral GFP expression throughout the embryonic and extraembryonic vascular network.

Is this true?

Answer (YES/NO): YES